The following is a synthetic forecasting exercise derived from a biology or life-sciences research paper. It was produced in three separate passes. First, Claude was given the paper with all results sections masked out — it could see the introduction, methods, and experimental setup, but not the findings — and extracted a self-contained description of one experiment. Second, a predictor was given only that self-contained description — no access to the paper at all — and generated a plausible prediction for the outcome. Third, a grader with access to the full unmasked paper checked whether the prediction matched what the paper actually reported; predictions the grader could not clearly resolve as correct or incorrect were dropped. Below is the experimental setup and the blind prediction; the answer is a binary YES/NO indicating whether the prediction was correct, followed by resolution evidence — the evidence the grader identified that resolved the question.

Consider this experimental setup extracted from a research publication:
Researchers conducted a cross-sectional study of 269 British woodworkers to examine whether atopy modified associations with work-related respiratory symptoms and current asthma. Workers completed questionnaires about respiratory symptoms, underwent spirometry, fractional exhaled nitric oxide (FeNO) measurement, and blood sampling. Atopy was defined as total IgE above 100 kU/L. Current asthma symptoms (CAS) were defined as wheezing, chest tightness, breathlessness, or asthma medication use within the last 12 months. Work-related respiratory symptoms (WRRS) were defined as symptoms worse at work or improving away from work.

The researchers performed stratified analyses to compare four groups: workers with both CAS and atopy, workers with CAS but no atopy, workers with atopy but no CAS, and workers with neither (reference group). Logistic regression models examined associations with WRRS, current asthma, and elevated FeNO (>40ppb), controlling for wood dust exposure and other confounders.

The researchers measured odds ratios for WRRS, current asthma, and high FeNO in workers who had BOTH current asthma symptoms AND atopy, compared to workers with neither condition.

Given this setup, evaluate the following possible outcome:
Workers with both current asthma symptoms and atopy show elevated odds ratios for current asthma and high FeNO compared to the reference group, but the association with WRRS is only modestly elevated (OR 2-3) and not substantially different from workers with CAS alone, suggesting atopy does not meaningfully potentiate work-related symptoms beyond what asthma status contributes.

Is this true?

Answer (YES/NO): NO